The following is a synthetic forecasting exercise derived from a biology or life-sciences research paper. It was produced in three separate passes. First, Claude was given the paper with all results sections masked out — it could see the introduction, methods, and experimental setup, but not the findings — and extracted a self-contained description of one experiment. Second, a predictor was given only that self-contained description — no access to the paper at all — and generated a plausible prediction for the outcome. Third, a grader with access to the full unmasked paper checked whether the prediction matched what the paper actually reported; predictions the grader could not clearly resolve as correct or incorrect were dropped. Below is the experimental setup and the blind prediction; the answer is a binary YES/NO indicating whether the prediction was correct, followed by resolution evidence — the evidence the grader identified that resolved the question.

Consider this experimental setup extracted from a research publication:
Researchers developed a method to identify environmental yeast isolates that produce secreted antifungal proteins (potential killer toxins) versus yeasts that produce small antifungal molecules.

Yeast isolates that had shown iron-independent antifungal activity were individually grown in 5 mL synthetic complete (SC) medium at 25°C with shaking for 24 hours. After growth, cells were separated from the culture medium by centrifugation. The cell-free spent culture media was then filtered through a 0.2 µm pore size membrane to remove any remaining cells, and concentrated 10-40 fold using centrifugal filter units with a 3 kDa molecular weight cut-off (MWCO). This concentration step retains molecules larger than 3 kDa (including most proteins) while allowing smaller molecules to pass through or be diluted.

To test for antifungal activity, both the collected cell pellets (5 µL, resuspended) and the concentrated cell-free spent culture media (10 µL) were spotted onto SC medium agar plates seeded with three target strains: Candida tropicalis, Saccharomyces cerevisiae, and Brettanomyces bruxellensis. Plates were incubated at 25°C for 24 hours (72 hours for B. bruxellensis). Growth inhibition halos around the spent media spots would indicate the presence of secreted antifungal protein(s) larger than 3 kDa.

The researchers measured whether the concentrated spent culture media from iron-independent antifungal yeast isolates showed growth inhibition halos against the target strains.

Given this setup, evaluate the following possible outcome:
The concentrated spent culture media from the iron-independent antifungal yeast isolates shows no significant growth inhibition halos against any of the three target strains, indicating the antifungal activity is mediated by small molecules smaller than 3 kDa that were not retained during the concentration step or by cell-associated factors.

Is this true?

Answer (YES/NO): NO